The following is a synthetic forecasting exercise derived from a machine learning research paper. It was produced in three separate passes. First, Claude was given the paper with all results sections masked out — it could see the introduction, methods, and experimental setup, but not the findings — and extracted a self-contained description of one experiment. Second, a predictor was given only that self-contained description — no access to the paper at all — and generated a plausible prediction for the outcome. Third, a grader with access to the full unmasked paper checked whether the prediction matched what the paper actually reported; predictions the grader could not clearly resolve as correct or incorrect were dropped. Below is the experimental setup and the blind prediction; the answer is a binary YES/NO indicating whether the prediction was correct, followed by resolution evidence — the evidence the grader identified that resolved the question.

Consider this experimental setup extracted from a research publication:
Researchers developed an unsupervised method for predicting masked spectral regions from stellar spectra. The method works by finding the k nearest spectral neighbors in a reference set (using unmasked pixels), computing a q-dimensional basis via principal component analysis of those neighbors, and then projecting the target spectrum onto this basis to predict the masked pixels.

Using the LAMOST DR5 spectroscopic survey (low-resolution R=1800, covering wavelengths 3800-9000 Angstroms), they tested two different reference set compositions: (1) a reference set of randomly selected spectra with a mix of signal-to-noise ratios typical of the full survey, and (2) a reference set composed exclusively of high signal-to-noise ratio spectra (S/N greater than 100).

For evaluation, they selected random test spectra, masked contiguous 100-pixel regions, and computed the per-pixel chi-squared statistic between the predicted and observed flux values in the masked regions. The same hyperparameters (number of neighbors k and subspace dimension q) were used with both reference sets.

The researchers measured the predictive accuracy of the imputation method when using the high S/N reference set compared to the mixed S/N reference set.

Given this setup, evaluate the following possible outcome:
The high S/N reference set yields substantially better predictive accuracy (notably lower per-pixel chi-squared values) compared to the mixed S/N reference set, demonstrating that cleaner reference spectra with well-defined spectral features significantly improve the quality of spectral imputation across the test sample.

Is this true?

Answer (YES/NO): NO